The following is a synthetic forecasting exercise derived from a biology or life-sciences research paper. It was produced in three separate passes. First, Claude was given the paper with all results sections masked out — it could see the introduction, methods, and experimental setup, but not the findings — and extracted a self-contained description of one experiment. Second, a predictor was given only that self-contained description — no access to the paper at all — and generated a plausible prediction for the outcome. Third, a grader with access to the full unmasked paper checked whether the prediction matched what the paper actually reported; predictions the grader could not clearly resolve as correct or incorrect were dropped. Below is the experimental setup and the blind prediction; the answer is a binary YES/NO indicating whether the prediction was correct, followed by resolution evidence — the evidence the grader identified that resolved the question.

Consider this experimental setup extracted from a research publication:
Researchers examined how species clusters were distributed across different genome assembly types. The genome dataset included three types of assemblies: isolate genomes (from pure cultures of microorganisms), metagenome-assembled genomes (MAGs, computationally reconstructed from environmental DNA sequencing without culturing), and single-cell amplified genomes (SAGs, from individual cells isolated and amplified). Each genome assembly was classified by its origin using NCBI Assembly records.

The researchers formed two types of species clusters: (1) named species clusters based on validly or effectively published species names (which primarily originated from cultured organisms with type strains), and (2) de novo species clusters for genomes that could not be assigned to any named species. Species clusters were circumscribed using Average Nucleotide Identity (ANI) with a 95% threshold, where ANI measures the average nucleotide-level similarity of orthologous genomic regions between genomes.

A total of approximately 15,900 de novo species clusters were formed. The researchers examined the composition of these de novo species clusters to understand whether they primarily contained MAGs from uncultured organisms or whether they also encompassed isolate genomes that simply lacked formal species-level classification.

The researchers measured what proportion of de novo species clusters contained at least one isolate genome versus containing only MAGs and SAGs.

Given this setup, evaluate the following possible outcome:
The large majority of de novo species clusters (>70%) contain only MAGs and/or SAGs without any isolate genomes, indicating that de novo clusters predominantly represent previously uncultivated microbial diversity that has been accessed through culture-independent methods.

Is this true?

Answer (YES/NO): NO